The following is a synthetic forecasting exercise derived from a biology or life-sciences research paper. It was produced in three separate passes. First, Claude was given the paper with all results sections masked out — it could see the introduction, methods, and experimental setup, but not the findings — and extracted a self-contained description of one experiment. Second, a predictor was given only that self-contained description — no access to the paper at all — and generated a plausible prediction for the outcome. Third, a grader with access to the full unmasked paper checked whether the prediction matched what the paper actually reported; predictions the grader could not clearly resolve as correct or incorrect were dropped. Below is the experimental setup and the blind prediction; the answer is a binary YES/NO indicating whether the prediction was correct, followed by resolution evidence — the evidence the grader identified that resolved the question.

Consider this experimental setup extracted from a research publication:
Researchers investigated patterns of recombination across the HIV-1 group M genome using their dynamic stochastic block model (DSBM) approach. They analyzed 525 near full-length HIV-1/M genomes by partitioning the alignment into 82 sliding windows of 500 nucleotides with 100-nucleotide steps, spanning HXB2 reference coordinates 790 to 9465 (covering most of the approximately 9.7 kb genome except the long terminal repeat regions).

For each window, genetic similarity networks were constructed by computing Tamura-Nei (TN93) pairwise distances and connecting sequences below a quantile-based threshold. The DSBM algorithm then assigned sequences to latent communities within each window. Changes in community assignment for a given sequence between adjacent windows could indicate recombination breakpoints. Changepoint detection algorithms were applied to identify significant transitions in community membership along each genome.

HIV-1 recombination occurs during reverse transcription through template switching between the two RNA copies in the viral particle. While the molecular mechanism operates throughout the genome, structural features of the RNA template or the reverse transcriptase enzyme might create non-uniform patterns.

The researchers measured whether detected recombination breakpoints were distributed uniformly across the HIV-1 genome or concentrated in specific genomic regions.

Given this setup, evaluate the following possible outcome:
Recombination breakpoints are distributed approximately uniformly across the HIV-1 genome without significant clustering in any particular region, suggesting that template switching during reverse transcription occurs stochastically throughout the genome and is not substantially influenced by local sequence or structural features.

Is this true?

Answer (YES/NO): NO